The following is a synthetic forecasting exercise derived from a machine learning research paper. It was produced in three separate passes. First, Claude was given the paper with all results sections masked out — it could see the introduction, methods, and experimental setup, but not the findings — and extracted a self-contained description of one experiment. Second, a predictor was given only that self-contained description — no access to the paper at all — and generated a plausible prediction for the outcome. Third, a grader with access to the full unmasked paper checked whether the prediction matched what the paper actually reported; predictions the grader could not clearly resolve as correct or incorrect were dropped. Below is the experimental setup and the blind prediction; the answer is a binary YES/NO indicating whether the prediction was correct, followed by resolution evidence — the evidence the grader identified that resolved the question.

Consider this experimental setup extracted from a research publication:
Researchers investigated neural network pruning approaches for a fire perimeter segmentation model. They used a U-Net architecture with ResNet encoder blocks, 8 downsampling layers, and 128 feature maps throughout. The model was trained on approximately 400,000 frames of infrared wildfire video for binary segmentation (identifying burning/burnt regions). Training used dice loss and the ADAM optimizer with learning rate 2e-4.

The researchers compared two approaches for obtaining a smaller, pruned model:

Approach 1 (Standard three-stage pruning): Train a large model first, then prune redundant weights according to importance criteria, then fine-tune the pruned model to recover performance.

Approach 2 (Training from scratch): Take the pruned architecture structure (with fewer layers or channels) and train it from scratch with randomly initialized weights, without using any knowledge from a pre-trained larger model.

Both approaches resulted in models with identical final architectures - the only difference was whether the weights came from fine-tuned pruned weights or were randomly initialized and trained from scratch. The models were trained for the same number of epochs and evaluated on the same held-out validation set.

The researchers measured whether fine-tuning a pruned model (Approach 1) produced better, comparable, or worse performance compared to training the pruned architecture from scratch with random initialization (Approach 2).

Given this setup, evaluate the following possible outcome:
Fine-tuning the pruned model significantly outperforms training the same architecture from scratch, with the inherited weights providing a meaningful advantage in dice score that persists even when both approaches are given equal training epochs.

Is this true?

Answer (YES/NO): NO